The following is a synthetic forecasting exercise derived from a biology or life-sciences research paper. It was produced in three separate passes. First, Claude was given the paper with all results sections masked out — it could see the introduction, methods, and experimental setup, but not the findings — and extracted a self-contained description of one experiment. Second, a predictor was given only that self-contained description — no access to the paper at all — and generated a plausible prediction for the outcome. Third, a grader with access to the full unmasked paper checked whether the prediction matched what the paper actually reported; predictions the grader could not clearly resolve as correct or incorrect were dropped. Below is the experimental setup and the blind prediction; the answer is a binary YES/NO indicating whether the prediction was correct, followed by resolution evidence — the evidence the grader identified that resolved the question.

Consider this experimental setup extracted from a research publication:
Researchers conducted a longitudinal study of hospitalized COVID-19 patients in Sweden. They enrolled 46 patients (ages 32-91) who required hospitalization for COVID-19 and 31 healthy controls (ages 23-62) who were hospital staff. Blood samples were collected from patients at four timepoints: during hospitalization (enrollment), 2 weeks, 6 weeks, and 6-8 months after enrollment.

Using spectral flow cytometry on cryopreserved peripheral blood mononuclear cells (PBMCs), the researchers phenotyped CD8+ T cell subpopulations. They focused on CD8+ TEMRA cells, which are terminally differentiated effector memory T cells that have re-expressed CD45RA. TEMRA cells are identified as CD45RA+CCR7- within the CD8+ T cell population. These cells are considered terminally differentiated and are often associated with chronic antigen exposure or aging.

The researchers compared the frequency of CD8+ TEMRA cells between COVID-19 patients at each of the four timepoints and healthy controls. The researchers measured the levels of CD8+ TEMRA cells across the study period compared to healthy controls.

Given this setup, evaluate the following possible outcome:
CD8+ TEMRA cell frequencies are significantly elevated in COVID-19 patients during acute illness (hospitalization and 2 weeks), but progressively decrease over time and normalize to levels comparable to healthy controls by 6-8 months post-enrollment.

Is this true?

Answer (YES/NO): NO